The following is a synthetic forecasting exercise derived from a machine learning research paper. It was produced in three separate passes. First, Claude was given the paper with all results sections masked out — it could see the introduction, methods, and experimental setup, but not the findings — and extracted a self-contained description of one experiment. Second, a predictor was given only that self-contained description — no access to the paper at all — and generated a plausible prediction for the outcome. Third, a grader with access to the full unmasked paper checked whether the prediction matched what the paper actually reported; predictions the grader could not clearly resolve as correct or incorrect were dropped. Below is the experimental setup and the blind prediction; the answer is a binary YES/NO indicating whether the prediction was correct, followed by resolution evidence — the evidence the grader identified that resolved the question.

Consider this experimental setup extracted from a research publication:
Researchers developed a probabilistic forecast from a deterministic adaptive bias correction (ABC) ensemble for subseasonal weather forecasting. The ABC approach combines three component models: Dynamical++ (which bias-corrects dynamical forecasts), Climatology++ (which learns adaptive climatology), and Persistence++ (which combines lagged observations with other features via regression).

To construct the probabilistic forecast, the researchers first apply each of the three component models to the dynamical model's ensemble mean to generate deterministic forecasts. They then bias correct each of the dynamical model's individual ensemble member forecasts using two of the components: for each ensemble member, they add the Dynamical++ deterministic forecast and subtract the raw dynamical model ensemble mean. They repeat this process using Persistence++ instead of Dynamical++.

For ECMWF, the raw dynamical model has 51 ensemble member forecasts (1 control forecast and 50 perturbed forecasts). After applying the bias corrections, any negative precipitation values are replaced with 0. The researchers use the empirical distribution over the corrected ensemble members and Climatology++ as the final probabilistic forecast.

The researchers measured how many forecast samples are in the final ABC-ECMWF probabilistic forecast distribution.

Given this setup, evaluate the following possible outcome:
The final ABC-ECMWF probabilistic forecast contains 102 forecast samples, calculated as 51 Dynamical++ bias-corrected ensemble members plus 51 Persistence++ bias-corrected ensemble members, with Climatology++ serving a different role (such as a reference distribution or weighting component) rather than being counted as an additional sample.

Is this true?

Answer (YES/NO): NO